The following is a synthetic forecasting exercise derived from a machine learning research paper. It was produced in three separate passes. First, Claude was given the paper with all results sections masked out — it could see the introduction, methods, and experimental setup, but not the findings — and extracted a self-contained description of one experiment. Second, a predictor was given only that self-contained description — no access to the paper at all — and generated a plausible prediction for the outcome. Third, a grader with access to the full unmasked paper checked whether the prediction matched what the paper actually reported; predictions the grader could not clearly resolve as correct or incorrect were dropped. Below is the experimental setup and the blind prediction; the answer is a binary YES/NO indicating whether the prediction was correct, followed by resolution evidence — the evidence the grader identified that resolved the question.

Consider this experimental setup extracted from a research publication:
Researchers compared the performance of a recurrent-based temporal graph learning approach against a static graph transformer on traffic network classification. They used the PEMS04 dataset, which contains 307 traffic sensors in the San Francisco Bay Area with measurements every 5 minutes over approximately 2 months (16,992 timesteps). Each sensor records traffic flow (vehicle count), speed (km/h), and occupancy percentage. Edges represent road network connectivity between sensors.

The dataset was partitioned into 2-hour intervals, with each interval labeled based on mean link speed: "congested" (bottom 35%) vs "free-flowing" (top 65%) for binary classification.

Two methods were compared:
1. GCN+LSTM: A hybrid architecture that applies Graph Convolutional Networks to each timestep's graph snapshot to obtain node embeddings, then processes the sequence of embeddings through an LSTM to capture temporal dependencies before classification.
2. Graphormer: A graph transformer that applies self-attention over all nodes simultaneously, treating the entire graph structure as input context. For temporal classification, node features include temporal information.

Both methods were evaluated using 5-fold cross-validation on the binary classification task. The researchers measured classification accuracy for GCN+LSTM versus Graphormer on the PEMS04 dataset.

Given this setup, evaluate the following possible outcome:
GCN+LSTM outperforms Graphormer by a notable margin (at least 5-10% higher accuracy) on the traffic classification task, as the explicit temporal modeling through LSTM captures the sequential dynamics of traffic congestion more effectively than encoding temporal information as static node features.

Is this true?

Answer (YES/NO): NO